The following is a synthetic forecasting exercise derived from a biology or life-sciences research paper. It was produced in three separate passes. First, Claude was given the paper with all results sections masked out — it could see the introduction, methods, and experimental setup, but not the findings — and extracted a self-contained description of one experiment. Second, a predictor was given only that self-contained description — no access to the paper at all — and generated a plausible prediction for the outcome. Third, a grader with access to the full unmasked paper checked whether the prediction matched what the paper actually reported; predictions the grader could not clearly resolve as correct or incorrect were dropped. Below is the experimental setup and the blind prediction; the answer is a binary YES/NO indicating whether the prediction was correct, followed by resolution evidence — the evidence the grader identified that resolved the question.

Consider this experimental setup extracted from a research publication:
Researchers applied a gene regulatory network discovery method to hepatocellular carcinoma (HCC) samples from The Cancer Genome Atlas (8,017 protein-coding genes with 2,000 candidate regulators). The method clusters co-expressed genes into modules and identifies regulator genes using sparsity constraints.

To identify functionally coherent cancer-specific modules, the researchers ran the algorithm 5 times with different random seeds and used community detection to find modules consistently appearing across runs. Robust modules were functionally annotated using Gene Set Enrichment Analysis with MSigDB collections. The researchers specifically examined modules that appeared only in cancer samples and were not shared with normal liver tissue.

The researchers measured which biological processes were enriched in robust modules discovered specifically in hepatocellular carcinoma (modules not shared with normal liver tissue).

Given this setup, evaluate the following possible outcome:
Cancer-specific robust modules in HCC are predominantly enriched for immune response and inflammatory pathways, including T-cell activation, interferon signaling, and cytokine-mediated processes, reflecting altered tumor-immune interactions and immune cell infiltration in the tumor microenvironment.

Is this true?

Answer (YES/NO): YES